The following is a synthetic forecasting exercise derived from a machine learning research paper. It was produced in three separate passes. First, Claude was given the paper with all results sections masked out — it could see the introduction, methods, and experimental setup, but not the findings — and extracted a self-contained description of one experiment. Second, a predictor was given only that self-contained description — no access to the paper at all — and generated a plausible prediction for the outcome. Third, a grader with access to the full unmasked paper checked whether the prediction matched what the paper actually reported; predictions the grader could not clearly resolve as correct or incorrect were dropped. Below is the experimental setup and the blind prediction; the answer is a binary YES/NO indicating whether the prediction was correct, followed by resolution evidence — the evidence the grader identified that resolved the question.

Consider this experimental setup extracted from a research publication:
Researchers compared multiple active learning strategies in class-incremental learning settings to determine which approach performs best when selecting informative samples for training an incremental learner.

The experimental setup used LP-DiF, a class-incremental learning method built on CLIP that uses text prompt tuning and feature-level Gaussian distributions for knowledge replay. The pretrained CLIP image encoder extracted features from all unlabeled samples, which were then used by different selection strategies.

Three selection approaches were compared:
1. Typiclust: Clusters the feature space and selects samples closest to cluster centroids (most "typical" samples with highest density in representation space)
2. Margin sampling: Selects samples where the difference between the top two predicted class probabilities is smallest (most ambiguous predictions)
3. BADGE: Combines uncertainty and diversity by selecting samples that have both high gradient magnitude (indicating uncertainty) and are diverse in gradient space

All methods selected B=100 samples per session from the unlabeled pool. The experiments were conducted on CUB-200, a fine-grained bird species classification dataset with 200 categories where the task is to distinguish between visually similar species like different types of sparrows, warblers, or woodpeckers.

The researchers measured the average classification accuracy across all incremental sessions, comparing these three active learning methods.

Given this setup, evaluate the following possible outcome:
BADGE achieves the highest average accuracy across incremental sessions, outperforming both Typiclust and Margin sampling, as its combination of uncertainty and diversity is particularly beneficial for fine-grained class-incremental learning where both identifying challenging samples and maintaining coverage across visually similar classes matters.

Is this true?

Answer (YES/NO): NO